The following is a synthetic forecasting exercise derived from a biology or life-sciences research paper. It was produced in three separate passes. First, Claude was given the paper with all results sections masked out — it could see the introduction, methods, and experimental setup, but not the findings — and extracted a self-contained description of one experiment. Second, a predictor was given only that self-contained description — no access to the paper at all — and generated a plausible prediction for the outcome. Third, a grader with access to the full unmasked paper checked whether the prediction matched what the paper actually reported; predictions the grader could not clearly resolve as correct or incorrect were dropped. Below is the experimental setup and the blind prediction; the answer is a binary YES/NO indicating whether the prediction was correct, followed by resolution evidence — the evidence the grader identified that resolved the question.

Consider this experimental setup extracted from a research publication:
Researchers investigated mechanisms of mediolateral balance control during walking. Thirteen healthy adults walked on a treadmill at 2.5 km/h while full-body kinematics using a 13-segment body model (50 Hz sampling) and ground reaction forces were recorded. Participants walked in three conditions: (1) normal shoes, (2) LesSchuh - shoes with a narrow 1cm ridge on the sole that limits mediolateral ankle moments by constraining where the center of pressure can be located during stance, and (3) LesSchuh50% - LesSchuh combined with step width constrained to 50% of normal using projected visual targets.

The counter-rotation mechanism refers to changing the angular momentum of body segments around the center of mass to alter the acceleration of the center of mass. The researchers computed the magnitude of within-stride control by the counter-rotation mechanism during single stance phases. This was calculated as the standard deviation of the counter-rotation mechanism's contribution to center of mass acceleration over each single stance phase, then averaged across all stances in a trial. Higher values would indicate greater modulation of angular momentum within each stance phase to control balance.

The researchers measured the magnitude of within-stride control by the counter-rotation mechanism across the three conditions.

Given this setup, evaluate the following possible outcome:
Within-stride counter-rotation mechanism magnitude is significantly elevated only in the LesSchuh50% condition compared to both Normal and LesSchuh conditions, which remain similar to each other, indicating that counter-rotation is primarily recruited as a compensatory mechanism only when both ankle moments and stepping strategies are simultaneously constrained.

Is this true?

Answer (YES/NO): YES